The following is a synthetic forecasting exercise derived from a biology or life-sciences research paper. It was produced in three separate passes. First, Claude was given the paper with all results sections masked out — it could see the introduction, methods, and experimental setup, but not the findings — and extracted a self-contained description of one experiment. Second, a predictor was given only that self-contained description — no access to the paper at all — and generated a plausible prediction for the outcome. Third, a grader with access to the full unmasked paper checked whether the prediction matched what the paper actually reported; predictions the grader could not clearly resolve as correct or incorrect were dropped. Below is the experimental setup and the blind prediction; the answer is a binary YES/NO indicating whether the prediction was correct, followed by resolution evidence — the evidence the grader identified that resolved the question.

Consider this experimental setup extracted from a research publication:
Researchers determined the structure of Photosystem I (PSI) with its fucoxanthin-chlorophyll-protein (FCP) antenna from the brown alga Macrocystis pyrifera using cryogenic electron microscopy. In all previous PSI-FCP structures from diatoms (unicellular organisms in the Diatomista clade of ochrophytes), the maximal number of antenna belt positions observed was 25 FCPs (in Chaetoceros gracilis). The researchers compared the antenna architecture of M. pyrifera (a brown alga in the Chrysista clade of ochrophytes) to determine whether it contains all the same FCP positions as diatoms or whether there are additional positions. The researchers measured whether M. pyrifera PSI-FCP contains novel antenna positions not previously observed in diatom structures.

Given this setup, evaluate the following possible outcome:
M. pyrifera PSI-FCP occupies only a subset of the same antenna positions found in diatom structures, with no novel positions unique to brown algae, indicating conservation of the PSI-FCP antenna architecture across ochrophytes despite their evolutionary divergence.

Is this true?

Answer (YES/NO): NO